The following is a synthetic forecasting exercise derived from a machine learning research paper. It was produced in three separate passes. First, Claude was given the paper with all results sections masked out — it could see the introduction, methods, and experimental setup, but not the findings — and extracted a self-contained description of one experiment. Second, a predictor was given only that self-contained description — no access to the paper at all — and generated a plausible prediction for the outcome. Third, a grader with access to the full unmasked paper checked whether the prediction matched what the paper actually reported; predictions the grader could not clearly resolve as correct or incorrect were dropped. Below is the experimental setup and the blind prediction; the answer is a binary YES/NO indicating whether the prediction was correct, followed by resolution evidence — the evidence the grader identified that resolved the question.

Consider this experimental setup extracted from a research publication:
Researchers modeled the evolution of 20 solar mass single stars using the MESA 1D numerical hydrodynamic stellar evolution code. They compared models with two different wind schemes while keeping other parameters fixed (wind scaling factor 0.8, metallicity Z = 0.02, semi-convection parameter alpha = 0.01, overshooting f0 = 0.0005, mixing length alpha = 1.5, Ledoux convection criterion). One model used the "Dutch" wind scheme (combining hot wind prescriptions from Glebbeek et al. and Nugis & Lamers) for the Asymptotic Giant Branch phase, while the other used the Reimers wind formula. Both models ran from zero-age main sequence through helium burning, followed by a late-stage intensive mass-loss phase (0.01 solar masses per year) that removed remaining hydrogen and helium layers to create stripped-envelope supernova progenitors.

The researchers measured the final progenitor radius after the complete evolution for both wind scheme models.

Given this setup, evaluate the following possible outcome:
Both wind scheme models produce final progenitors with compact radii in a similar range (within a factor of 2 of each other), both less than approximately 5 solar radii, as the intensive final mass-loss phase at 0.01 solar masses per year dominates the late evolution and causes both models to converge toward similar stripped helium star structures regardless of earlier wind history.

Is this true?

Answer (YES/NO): YES